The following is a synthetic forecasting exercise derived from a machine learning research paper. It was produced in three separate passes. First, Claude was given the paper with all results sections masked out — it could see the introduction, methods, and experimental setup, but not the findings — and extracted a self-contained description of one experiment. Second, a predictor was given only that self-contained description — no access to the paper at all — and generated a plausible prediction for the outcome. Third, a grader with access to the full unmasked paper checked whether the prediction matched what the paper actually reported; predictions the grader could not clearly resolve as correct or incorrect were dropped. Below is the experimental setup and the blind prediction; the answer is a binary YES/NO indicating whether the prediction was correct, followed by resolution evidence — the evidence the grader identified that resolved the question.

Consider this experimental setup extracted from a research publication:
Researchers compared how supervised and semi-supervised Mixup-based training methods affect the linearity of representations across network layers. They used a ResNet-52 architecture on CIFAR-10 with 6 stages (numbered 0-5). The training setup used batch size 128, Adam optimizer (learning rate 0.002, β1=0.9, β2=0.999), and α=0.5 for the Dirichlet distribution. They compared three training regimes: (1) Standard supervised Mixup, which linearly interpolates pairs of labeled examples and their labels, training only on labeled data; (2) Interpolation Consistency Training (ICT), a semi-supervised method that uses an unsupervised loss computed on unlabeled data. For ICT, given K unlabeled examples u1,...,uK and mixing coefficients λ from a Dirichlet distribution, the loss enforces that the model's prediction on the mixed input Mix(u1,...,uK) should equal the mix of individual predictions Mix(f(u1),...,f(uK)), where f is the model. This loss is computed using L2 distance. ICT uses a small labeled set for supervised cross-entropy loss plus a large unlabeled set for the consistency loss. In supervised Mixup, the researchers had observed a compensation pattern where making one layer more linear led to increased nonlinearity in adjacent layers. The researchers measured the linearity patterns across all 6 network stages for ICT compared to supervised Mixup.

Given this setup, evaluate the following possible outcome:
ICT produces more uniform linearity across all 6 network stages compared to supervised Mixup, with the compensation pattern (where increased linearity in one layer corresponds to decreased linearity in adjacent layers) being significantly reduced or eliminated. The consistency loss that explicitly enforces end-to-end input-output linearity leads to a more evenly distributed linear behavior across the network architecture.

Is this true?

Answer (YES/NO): YES